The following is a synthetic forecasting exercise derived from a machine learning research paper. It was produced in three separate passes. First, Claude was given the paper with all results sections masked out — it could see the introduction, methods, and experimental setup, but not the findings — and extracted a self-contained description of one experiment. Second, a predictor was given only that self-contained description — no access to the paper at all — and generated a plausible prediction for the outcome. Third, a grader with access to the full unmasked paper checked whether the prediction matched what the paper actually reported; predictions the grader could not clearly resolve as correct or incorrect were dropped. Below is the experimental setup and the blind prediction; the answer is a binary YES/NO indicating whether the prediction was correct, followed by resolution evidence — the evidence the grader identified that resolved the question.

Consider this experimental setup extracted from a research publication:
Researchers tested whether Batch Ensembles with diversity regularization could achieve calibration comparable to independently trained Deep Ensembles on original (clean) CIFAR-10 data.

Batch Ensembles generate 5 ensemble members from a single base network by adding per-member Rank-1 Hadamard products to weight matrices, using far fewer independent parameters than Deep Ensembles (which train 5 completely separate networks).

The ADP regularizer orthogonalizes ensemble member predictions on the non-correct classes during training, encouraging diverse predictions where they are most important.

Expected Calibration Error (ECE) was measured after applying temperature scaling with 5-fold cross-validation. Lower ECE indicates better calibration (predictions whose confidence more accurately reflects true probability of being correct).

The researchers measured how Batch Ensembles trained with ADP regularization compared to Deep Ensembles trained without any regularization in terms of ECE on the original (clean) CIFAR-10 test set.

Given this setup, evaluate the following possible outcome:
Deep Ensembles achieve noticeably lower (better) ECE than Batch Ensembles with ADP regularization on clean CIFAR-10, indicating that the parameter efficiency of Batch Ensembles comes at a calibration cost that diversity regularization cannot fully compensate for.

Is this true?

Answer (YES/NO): YES